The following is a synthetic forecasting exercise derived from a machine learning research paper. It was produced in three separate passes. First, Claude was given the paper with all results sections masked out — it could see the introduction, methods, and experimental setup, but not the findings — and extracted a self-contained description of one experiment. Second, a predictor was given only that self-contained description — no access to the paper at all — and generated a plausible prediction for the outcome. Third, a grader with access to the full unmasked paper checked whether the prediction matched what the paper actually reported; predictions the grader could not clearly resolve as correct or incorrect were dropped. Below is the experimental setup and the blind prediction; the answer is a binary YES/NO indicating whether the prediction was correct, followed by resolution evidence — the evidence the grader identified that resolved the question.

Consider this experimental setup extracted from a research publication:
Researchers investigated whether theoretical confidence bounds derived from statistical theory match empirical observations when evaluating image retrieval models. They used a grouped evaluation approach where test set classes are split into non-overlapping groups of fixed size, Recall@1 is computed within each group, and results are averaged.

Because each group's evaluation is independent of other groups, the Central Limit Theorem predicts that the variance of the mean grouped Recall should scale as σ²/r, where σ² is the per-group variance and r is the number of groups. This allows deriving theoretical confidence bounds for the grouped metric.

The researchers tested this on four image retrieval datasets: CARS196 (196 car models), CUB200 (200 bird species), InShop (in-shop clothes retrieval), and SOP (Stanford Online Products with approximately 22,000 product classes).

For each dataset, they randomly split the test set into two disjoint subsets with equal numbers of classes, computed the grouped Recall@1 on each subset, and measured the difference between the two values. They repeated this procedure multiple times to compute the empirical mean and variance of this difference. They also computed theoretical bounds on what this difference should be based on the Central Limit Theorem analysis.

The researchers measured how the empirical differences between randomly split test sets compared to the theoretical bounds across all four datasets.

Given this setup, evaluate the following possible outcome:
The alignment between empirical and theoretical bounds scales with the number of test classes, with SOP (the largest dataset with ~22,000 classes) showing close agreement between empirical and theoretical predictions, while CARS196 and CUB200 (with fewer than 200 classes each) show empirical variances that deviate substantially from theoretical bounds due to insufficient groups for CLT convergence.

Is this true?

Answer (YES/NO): NO